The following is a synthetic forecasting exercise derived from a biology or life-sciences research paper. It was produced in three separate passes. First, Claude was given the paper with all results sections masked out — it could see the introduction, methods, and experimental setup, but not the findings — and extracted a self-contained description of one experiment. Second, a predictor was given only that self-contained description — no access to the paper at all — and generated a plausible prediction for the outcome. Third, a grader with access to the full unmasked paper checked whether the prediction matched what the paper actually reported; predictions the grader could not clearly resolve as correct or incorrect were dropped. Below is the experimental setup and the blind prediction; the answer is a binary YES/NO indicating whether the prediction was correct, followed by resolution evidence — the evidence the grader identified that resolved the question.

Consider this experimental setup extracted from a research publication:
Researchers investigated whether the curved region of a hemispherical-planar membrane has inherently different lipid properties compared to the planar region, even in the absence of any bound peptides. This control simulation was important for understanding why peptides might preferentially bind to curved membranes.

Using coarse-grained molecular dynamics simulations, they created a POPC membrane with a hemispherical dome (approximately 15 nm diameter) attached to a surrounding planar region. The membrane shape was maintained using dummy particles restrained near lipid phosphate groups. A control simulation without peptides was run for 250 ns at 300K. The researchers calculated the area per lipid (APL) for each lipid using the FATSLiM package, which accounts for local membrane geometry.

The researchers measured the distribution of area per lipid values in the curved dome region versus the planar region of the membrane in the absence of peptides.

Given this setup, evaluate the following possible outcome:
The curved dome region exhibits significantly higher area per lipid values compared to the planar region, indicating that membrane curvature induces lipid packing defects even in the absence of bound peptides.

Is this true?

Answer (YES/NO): YES